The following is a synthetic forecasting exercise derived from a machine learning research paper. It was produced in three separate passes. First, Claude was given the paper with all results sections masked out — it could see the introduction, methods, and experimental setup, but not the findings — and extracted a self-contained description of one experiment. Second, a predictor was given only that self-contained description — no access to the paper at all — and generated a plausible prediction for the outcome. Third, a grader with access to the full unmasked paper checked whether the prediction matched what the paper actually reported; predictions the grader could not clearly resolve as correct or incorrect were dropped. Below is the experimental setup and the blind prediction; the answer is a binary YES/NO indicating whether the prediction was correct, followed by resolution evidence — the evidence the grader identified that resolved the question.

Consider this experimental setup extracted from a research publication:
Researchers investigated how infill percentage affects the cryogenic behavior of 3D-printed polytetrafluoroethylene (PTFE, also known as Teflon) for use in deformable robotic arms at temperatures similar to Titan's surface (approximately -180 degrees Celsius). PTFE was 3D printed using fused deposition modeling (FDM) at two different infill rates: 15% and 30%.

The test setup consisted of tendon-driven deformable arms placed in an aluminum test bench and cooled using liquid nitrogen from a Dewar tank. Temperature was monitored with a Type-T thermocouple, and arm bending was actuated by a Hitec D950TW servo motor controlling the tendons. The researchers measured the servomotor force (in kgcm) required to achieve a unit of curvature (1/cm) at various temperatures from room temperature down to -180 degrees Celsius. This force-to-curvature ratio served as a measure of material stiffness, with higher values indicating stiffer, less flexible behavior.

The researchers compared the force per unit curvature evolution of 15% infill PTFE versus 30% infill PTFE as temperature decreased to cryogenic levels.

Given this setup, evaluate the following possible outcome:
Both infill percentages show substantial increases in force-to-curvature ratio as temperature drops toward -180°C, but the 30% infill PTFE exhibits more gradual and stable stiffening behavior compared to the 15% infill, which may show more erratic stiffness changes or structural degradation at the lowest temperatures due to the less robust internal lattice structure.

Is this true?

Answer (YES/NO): NO